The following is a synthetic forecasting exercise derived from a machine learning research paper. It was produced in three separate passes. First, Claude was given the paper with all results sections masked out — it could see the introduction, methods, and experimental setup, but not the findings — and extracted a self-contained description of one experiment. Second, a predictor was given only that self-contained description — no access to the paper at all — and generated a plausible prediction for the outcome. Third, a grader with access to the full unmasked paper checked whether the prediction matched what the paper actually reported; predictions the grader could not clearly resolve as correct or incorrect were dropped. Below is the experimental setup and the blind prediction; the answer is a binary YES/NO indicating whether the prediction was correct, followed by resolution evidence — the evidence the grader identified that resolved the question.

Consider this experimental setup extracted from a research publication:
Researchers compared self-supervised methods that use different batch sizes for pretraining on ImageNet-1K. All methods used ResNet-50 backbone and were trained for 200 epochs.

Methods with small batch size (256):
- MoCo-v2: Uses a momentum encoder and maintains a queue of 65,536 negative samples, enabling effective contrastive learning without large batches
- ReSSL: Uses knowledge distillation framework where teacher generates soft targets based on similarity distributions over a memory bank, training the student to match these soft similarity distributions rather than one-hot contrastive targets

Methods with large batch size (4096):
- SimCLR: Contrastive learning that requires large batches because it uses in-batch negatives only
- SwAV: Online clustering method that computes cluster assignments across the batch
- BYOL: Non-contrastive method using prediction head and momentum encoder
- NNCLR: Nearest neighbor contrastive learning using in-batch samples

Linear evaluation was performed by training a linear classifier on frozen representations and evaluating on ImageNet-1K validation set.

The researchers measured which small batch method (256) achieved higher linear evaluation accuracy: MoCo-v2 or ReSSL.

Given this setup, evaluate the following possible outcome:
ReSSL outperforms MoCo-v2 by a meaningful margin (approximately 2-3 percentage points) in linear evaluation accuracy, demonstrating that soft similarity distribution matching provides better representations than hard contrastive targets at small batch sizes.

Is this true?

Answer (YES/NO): NO